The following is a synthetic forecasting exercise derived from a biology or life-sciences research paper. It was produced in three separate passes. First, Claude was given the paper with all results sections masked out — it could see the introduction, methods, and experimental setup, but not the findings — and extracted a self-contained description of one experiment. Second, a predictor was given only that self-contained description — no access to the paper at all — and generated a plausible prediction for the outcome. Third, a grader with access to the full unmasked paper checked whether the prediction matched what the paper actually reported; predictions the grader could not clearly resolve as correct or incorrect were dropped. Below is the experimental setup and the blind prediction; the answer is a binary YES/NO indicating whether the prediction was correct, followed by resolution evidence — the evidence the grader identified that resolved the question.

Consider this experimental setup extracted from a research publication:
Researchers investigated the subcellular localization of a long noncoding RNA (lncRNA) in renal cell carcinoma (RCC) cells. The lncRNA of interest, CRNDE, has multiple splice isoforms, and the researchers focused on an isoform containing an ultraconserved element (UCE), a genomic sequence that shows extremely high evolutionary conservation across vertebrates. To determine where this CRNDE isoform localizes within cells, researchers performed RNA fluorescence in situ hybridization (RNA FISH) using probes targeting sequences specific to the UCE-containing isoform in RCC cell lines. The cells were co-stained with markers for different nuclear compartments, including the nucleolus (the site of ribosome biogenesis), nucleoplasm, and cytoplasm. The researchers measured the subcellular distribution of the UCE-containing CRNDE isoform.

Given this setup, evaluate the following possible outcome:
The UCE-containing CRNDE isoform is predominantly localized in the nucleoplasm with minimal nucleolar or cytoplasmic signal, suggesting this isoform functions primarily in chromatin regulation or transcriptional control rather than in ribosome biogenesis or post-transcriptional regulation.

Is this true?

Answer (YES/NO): NO